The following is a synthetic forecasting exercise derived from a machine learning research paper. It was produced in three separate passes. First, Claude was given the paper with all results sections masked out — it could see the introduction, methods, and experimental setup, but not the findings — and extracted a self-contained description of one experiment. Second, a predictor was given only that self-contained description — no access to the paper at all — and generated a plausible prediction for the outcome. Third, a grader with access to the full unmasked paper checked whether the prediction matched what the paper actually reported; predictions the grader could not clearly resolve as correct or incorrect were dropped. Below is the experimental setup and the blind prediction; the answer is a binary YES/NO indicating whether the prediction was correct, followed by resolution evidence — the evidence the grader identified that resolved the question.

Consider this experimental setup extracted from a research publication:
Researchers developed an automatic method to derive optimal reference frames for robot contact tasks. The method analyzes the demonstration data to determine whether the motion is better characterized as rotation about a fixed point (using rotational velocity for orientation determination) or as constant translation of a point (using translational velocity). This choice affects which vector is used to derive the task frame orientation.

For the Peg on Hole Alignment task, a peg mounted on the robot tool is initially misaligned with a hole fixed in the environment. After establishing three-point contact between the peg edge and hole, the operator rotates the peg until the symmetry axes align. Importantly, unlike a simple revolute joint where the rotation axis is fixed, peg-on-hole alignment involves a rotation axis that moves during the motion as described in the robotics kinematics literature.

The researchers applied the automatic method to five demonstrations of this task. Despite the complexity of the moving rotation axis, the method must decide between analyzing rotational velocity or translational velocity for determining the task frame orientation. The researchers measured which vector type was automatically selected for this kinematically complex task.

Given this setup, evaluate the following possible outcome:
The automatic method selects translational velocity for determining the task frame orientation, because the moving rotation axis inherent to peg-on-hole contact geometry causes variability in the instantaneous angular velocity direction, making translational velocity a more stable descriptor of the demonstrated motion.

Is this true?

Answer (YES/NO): NO